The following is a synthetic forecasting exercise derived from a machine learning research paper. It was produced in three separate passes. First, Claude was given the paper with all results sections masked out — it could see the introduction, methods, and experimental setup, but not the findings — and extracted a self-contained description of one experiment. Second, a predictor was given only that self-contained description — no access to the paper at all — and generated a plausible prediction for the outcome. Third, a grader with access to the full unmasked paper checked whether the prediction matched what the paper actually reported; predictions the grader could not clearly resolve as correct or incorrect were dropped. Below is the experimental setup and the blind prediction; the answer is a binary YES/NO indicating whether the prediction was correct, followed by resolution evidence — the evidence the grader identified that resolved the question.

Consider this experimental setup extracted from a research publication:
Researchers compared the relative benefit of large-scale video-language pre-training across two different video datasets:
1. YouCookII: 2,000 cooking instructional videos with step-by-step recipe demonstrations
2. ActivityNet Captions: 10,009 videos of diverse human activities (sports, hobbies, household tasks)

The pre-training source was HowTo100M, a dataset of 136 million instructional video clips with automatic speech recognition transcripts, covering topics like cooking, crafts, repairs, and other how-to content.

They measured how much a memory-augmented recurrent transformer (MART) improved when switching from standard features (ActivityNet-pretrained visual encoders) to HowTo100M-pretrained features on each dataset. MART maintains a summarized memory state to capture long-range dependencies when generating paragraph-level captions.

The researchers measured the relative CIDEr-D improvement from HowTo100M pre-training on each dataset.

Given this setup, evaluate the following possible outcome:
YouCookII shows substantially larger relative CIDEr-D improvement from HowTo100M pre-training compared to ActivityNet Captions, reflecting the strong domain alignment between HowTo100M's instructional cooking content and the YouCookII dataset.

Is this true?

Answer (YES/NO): YES